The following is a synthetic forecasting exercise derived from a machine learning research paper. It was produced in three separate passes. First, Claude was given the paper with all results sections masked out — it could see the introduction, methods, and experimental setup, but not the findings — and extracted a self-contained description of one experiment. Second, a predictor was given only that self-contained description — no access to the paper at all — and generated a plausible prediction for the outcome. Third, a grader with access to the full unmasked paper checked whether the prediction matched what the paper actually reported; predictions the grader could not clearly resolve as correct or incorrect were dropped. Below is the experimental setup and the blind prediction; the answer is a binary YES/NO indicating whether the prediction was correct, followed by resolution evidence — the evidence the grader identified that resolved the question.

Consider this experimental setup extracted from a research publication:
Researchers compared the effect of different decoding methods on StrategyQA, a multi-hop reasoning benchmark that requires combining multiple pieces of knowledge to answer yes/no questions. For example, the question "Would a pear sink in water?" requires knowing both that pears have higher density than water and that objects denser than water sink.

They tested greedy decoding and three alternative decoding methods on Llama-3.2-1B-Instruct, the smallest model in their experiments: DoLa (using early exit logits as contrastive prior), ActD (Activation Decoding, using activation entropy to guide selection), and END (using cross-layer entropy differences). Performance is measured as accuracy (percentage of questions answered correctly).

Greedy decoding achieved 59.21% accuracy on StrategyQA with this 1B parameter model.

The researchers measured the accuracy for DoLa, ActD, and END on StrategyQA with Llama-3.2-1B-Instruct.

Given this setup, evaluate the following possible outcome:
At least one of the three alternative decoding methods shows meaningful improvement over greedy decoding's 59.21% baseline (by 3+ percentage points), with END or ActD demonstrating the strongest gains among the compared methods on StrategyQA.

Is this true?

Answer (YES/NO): NO